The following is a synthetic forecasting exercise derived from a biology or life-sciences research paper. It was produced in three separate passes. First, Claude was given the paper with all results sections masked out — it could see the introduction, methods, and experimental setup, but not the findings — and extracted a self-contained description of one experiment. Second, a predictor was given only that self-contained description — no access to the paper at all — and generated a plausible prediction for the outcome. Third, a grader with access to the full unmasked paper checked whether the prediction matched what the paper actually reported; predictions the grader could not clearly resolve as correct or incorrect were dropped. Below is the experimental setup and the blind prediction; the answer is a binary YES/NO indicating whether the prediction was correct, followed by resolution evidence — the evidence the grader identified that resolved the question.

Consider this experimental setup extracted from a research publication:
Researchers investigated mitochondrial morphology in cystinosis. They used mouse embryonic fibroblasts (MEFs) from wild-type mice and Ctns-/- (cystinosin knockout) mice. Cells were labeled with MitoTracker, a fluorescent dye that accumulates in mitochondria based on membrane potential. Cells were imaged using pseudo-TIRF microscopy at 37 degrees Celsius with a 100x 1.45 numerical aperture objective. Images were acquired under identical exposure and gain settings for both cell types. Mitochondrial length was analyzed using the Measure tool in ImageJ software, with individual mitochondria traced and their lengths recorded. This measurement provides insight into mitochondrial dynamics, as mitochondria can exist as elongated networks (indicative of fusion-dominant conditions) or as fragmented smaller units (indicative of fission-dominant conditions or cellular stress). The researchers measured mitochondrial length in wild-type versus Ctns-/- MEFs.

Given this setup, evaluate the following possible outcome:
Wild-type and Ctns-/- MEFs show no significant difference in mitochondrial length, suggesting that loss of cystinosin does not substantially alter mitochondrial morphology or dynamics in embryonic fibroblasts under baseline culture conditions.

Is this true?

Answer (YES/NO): NO